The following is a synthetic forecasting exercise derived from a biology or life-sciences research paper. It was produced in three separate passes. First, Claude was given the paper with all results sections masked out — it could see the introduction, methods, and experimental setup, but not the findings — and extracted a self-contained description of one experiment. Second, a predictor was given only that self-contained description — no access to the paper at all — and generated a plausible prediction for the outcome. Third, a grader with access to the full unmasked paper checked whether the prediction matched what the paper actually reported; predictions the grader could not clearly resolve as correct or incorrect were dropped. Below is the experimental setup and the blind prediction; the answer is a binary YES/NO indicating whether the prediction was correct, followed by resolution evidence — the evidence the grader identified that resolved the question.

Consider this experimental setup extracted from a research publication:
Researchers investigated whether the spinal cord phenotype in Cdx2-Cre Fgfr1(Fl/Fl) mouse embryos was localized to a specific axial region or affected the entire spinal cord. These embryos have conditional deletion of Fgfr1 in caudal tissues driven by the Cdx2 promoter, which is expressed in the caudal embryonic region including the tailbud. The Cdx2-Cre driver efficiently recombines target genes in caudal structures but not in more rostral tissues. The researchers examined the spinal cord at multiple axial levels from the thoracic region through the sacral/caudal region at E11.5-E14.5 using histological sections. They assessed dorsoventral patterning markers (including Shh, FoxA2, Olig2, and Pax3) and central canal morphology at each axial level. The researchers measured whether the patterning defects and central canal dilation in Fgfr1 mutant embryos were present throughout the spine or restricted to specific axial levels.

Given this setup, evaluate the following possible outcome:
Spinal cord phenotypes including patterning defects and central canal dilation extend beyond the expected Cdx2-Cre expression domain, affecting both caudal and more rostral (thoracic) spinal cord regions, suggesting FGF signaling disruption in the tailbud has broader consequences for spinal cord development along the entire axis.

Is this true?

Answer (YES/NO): NO